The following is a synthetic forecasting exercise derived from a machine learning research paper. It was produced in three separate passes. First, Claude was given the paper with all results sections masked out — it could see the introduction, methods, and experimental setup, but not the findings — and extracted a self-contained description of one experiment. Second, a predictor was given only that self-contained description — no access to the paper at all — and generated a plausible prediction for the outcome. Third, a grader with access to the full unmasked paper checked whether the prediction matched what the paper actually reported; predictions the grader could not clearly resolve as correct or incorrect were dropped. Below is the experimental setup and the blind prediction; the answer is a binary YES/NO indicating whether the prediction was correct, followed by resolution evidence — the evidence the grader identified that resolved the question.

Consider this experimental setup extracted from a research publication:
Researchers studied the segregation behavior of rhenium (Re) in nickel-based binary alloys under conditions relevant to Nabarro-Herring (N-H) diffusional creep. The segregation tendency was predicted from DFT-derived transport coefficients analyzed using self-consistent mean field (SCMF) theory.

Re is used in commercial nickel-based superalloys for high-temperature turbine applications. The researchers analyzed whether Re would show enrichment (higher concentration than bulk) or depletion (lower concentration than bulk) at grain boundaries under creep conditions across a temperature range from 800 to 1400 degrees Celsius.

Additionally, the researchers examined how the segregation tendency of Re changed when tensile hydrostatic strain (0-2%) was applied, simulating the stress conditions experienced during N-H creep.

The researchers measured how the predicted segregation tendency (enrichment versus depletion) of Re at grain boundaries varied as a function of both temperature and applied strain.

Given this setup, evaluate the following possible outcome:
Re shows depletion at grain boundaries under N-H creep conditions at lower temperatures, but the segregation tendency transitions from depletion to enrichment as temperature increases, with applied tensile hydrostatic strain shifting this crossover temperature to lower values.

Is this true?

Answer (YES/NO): NO